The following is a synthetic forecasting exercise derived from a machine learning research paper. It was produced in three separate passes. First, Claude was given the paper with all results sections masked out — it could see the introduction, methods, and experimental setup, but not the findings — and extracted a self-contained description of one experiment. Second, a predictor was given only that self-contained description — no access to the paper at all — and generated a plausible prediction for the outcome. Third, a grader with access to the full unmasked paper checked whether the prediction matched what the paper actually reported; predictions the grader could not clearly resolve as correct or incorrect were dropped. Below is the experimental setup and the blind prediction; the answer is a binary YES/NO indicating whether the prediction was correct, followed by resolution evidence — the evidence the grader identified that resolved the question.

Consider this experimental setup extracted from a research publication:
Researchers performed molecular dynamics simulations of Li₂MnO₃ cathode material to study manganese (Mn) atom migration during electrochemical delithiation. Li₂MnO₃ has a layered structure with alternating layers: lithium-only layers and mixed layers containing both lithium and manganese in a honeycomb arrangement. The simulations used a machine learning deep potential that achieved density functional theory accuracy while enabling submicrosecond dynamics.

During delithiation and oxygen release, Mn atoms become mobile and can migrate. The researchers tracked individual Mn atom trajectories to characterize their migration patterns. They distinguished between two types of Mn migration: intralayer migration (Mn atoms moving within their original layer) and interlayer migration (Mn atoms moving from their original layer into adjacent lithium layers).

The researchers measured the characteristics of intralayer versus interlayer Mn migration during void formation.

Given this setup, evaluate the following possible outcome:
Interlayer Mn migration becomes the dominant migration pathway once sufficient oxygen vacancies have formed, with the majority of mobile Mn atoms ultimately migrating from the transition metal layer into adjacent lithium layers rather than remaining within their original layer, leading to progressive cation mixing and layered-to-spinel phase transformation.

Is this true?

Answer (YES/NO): NO